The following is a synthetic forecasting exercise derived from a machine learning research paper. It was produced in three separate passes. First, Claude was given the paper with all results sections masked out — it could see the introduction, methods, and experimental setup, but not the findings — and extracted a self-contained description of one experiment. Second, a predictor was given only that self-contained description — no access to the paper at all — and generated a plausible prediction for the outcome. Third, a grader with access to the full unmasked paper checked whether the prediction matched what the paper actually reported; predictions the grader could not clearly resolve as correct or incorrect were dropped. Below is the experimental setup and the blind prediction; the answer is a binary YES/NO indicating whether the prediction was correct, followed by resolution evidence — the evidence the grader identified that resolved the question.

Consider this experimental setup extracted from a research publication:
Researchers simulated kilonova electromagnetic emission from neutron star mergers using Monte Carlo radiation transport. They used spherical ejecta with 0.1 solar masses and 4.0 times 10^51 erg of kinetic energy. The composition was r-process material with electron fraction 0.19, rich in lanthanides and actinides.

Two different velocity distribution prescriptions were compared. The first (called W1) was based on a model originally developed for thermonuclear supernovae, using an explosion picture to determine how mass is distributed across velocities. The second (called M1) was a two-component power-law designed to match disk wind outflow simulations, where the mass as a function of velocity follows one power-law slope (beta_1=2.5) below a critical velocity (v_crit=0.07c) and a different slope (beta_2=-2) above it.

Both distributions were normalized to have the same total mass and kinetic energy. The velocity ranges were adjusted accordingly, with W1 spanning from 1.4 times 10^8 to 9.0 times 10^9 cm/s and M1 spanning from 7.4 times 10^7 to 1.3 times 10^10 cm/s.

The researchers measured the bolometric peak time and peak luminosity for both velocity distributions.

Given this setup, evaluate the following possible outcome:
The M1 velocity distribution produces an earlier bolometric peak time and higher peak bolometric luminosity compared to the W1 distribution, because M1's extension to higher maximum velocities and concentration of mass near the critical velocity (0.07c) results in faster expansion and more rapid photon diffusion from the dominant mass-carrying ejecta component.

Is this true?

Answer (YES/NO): NO